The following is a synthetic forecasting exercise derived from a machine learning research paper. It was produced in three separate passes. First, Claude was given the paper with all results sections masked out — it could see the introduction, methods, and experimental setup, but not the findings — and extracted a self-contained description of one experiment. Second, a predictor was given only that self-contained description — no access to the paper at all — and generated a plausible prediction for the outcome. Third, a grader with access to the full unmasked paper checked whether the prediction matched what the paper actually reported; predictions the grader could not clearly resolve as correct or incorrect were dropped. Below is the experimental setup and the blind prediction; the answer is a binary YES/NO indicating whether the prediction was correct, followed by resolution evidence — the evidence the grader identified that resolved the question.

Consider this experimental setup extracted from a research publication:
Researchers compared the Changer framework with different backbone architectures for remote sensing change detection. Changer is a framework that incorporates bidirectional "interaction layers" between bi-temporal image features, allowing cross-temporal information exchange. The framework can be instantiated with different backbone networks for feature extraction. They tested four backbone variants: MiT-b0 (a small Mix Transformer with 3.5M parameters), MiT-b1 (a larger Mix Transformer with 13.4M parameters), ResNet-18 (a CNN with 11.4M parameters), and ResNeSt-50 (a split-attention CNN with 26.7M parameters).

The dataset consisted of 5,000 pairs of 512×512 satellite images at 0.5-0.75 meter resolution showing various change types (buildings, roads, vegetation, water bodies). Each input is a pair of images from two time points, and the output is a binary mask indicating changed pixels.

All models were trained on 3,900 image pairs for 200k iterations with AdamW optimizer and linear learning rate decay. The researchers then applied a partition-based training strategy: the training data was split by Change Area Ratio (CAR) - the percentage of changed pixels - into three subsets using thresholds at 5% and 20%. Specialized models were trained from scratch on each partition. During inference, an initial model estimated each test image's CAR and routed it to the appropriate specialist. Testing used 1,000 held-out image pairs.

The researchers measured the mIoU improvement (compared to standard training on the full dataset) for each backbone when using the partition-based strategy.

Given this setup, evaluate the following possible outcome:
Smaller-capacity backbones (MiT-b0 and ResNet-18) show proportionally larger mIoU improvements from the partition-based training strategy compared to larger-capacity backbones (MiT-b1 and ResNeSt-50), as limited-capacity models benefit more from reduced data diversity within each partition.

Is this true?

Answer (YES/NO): NO